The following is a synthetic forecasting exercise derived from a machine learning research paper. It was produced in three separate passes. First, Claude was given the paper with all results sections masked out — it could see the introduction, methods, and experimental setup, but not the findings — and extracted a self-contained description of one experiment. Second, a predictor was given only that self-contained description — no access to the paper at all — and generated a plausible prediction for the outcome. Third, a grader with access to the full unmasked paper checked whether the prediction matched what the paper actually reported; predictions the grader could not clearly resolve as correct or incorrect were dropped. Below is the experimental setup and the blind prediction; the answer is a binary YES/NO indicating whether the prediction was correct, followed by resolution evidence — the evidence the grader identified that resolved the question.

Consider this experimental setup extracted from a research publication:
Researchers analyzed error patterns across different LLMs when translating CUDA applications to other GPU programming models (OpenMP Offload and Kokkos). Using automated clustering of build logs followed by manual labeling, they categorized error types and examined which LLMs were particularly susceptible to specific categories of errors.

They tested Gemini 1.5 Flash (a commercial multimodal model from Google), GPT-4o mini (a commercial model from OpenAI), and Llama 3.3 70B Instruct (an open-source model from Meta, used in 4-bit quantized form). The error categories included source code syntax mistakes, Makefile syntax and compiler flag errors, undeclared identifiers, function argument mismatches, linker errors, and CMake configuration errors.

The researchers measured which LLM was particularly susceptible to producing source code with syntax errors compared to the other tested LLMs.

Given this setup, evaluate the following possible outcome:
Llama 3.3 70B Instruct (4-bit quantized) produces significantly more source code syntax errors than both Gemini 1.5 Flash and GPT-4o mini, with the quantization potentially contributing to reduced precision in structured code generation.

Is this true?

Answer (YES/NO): YES